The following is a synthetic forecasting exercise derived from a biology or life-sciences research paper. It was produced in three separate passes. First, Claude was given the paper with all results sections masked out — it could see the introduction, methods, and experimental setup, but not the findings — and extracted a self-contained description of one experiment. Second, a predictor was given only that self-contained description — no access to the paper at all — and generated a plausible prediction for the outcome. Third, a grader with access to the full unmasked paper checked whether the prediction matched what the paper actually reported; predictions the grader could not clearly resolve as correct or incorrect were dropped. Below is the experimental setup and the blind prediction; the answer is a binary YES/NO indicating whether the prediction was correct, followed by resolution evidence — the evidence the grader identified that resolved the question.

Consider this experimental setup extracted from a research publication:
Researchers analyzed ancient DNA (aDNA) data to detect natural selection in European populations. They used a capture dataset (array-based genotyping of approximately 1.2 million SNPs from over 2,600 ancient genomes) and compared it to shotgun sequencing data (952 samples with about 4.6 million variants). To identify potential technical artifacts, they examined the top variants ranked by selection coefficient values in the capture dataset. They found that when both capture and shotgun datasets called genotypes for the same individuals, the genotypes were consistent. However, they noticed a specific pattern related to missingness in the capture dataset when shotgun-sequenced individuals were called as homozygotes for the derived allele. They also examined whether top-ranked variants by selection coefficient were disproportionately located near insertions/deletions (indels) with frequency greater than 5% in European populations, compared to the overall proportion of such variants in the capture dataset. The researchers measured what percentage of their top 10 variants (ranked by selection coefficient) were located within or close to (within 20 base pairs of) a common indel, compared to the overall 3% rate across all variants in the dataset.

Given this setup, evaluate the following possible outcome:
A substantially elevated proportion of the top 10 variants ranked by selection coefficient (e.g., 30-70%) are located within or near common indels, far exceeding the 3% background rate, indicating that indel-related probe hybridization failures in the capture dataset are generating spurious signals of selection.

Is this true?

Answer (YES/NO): YES